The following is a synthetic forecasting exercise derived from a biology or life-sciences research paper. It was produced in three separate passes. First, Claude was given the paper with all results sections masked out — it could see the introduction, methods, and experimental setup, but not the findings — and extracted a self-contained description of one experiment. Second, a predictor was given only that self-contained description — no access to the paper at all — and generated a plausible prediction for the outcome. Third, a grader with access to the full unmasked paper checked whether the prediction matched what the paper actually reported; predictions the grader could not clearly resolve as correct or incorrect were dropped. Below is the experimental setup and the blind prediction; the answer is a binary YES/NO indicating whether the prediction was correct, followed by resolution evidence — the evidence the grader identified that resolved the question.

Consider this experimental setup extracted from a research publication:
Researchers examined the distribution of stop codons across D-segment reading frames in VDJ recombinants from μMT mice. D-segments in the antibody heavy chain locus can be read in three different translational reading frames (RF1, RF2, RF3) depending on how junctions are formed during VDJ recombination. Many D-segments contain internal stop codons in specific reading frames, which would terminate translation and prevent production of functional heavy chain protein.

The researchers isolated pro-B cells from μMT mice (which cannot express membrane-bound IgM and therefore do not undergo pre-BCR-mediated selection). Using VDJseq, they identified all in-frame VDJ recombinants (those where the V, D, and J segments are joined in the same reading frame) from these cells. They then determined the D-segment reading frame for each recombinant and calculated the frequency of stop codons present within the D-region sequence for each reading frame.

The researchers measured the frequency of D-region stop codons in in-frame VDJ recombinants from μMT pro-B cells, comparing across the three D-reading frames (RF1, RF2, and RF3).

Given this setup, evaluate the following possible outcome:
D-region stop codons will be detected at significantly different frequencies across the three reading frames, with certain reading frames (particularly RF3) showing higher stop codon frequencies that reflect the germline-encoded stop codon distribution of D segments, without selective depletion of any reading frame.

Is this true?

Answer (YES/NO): YES